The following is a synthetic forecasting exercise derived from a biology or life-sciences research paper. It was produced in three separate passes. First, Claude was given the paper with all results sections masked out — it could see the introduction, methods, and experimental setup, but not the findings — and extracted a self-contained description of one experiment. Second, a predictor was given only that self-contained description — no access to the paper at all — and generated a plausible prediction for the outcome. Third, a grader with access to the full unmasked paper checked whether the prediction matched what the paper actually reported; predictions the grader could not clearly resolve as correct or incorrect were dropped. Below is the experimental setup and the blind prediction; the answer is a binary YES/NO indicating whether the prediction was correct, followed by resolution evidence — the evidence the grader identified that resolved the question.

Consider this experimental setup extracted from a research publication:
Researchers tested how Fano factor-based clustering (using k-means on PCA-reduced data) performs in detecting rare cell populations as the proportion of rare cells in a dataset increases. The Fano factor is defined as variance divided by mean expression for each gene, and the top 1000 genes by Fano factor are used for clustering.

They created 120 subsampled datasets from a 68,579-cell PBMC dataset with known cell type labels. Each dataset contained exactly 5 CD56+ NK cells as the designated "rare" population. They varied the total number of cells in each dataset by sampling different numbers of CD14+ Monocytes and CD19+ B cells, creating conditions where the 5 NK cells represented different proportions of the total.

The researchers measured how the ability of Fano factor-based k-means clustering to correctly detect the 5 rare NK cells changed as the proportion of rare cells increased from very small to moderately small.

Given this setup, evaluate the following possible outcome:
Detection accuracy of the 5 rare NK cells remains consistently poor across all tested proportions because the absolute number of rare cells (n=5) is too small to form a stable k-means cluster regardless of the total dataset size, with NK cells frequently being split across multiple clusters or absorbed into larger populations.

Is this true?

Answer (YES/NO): NO